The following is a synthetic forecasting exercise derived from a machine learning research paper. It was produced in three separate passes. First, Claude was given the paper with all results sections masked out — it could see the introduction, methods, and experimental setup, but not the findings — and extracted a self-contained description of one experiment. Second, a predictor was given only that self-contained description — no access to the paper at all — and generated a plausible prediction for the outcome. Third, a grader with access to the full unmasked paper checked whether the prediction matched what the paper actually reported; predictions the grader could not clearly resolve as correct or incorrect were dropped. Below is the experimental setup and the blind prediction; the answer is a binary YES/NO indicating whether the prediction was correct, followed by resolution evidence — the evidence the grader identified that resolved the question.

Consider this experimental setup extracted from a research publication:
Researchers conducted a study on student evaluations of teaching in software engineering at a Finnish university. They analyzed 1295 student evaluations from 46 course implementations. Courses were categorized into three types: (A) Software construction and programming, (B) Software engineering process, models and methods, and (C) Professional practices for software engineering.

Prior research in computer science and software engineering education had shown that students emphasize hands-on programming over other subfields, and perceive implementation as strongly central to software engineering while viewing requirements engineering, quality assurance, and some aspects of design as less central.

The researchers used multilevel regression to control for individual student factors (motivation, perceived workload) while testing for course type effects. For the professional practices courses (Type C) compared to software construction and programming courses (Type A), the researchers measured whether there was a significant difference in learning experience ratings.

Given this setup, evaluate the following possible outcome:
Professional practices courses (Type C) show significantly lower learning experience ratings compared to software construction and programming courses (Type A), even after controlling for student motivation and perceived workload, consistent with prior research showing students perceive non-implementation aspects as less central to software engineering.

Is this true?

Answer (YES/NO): NO